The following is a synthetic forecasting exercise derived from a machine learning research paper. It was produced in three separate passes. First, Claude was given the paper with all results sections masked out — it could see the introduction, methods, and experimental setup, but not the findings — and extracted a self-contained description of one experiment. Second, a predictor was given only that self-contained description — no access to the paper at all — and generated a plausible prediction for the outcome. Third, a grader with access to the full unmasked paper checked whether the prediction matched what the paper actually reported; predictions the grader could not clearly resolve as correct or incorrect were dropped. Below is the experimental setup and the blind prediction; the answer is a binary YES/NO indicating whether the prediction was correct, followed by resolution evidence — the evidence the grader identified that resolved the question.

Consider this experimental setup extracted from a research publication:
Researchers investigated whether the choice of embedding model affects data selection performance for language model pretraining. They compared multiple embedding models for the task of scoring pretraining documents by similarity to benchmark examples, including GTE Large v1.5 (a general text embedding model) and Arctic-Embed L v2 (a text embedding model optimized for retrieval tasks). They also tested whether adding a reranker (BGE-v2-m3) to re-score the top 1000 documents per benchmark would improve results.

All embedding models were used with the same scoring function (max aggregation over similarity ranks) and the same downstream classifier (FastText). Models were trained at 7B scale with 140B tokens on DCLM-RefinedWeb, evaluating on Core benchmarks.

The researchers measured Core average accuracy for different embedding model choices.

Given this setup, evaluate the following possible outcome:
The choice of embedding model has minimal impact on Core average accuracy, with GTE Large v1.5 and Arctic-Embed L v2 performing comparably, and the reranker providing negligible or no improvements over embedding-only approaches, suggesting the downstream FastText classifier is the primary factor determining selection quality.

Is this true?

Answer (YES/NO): NO